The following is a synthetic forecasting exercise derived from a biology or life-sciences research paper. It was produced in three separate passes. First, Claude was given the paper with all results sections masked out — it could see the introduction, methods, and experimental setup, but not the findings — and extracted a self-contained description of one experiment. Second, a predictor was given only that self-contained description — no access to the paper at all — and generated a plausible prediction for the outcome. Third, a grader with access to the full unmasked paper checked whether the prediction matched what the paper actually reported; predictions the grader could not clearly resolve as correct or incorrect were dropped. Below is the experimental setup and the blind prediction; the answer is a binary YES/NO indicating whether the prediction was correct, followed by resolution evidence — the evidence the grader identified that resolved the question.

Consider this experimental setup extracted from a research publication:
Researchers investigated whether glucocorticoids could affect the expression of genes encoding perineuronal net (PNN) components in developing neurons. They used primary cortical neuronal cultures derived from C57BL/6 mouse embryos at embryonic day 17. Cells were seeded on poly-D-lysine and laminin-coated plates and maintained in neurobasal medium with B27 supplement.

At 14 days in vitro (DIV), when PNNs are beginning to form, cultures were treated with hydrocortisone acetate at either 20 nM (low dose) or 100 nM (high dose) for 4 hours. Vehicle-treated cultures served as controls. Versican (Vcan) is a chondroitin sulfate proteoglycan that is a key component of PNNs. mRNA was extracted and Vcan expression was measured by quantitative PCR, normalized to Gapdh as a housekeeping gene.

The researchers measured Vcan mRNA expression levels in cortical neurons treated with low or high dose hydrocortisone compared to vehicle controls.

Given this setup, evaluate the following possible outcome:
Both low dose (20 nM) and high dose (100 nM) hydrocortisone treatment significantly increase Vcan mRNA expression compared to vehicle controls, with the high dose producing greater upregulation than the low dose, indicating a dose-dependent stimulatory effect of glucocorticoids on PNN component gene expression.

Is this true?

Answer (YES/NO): NO